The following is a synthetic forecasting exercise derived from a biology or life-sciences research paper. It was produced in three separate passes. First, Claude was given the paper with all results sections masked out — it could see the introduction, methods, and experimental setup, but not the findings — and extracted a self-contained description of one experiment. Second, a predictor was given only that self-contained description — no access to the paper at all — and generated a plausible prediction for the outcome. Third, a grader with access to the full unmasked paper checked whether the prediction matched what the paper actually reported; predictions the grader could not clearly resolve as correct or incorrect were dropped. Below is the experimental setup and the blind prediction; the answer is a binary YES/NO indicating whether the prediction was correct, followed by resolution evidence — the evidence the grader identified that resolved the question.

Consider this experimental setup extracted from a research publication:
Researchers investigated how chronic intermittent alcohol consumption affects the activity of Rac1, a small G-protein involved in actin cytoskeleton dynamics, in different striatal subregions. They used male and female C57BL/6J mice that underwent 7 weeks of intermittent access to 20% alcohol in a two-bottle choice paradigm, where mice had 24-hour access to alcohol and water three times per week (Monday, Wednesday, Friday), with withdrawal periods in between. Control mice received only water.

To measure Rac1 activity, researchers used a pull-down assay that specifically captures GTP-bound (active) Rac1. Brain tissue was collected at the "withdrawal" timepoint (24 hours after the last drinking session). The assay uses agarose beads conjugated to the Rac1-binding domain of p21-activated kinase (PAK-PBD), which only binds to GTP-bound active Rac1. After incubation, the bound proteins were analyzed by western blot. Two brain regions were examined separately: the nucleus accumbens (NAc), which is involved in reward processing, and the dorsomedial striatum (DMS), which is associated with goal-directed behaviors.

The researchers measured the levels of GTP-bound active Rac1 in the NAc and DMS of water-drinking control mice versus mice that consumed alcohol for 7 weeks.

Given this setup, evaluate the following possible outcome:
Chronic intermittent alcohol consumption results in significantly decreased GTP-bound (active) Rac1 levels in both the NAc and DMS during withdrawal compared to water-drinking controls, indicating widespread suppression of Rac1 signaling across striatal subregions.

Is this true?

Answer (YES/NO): NO